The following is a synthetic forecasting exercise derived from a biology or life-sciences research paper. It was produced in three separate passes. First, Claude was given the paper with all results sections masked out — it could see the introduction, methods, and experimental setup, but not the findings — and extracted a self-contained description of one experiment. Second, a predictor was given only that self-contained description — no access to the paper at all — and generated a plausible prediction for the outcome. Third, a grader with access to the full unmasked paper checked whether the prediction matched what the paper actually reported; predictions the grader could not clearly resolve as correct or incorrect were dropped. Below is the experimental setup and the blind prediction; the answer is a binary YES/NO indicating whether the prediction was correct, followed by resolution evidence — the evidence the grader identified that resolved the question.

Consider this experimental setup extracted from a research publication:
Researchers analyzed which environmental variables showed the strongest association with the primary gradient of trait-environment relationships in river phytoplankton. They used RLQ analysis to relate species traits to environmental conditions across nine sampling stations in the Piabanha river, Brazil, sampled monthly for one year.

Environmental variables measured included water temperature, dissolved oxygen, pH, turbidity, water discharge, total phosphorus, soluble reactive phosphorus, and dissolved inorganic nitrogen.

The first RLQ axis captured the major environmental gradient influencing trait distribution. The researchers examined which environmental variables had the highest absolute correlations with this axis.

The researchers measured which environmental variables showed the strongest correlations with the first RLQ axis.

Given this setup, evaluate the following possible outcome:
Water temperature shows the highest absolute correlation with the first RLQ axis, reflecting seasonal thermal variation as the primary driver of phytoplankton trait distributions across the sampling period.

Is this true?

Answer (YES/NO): NO